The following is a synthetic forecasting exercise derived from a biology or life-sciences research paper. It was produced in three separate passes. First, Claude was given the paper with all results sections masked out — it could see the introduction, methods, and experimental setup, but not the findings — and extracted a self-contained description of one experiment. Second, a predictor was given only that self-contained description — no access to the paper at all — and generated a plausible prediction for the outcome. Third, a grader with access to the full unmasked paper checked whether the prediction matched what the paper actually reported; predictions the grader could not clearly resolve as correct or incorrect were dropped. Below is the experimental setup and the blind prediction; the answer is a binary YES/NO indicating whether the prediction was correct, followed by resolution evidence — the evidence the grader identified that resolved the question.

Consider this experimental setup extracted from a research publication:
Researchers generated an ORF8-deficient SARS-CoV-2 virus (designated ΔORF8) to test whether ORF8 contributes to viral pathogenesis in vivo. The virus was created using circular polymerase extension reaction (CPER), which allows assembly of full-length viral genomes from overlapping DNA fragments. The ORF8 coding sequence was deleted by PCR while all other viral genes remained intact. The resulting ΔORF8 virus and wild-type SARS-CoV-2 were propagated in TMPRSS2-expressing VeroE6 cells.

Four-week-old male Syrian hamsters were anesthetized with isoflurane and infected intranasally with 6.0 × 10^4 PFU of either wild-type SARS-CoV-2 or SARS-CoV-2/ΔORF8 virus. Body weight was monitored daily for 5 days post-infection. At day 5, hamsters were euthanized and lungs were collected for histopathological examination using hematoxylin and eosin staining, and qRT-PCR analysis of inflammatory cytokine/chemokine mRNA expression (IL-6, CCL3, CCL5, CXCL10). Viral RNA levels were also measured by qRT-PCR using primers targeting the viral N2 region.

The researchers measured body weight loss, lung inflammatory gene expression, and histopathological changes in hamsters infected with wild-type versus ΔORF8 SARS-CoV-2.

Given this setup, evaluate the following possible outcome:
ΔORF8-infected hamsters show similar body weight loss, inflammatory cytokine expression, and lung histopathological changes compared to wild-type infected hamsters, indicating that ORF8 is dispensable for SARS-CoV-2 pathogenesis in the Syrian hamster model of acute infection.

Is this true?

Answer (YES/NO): NO